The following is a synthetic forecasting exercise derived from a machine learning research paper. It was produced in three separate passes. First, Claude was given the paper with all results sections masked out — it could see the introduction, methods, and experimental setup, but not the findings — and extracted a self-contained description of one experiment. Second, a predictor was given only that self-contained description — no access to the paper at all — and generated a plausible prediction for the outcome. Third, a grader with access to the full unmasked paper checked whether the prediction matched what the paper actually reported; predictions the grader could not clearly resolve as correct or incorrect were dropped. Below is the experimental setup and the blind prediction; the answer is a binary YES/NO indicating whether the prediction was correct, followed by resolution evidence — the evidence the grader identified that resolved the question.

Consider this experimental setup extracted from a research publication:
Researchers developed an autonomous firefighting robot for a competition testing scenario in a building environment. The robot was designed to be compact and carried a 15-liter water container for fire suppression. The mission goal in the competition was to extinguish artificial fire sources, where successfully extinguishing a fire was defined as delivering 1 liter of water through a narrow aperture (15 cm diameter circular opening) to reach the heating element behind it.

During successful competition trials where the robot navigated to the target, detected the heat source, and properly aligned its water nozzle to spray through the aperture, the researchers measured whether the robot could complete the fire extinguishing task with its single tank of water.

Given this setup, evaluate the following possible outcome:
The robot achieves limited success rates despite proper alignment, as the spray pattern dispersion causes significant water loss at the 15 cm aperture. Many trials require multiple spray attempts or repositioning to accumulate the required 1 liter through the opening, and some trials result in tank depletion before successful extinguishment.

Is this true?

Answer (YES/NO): NO